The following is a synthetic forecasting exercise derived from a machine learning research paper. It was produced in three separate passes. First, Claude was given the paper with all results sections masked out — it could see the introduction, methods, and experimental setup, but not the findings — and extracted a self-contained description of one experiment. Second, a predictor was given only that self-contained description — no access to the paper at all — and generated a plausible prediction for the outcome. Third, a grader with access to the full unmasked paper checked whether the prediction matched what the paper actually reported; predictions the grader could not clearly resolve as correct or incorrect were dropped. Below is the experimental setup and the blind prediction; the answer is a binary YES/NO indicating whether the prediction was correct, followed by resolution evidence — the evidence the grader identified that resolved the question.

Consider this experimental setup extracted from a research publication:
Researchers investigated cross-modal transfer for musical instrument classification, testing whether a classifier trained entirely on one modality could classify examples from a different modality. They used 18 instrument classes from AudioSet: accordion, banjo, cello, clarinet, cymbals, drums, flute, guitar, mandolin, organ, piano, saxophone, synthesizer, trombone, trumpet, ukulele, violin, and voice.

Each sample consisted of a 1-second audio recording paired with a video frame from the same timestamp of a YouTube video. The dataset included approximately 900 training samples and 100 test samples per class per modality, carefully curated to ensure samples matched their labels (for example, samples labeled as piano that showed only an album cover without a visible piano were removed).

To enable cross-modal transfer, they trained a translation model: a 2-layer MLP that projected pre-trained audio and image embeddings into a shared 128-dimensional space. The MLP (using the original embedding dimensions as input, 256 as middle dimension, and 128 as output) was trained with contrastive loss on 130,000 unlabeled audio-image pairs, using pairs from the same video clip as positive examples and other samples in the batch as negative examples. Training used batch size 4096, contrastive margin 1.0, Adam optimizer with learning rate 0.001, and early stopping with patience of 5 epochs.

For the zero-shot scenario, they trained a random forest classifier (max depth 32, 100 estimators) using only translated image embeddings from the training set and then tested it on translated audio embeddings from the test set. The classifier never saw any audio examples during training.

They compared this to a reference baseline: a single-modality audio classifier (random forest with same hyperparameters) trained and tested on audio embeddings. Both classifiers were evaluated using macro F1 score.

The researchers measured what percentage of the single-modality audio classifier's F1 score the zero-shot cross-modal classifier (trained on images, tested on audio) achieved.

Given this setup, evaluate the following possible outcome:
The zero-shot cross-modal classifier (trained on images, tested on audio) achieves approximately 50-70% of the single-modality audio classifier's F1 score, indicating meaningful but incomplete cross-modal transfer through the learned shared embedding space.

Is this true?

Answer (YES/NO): YES